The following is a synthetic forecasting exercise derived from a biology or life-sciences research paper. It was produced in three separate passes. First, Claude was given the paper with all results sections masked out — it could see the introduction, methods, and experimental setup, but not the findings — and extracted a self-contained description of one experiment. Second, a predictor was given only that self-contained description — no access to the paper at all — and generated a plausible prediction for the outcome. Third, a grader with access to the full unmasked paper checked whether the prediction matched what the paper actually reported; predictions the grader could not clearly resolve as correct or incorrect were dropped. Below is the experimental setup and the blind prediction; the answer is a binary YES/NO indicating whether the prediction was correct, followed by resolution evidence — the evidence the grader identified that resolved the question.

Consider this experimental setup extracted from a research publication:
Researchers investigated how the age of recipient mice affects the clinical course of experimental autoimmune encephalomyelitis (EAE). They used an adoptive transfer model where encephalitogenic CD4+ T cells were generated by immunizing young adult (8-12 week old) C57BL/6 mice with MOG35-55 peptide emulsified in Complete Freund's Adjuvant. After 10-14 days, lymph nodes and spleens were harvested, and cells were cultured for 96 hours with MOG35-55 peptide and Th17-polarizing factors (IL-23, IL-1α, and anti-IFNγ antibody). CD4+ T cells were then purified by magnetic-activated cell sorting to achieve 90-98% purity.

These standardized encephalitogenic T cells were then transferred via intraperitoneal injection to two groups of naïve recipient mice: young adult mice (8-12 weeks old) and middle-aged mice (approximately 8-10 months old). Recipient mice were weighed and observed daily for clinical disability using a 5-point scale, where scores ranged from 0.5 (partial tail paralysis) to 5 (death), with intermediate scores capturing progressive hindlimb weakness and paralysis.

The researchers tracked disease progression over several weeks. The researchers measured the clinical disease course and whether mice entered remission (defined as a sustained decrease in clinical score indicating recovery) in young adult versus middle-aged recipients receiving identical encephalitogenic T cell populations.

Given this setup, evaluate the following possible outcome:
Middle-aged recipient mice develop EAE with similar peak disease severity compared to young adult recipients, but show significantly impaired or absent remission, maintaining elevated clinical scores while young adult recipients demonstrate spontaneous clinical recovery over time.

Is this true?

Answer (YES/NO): NO